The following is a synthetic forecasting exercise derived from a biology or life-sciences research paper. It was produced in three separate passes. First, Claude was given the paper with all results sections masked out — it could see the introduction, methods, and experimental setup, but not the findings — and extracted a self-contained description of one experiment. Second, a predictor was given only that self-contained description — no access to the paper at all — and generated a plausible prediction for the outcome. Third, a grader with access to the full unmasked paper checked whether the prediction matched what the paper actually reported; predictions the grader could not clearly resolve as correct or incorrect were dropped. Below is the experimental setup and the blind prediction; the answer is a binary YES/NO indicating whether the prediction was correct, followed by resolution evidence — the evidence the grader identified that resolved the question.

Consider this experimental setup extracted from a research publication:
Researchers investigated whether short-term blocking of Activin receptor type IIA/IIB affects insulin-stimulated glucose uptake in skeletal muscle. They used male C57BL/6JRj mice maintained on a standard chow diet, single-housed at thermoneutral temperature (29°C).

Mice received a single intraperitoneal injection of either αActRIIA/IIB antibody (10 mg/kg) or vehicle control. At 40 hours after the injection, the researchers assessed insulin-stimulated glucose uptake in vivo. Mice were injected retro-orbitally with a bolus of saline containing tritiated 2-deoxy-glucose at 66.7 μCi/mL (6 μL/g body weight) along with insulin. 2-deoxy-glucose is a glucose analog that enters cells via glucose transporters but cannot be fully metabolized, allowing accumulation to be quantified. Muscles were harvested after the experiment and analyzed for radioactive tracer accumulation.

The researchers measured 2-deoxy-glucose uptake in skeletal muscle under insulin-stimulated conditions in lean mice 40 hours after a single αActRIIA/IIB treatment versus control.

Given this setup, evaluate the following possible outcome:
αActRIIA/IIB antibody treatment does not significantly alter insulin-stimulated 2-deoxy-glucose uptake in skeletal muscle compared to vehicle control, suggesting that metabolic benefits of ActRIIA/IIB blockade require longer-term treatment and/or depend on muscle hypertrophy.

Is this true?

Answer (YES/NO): NO